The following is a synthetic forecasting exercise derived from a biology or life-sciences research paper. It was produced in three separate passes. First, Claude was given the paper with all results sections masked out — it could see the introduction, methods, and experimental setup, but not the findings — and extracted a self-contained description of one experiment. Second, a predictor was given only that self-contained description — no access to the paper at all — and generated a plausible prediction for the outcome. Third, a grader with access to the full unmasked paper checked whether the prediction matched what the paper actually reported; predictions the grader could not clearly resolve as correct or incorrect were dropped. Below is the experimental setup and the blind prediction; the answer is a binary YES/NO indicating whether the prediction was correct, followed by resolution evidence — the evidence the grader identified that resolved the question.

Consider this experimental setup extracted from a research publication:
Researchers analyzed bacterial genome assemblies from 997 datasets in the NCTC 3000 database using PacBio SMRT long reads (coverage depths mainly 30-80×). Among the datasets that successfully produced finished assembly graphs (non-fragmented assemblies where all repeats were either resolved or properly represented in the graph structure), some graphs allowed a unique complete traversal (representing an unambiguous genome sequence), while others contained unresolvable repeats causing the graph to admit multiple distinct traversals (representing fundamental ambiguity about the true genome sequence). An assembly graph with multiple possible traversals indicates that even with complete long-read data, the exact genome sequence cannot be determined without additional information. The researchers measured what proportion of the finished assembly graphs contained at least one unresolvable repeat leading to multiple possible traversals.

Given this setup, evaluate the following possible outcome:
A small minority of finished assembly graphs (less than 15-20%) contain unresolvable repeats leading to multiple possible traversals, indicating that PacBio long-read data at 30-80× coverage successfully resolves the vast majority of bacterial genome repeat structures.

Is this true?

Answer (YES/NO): YES